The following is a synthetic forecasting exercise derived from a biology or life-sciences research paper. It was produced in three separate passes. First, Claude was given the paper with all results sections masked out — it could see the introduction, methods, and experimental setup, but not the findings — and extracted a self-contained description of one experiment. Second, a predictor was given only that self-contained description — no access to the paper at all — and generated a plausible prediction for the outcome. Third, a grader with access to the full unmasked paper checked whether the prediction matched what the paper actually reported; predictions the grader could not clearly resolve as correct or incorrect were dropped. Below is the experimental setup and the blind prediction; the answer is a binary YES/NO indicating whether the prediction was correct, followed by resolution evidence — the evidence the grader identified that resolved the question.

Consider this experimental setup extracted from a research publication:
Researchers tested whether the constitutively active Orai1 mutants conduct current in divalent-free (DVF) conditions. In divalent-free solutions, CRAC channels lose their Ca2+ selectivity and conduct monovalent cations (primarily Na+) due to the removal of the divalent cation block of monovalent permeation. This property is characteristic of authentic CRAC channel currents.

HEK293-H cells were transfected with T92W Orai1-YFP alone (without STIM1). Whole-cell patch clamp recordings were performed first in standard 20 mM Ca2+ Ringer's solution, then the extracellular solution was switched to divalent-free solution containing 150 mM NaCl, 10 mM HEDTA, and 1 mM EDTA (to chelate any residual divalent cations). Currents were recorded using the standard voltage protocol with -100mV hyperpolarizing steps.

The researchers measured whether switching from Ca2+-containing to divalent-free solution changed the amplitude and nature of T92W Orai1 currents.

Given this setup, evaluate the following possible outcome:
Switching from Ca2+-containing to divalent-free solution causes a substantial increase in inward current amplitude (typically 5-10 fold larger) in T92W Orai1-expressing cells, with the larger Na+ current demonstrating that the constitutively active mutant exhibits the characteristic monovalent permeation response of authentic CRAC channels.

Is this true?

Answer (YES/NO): YES